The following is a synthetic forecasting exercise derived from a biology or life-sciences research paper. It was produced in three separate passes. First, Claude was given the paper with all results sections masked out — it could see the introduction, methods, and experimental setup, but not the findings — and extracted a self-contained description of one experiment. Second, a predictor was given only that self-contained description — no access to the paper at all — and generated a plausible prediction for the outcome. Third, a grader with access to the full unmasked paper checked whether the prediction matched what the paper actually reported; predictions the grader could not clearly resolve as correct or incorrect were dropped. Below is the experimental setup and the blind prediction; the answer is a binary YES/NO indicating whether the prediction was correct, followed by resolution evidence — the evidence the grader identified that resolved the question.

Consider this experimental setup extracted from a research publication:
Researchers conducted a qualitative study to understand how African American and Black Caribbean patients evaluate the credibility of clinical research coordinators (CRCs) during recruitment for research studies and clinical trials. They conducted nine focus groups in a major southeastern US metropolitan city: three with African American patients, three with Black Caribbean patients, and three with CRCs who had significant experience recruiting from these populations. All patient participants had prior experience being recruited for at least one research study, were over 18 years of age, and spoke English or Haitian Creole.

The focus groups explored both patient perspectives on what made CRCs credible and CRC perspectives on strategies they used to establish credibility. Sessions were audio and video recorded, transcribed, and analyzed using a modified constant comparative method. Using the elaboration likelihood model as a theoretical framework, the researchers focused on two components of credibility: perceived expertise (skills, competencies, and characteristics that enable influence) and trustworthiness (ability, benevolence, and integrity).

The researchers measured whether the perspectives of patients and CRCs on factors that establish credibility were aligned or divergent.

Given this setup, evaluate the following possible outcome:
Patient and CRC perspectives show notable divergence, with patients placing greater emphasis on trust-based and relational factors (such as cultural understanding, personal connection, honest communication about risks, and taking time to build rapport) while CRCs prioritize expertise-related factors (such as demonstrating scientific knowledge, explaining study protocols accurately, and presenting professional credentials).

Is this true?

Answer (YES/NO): NO